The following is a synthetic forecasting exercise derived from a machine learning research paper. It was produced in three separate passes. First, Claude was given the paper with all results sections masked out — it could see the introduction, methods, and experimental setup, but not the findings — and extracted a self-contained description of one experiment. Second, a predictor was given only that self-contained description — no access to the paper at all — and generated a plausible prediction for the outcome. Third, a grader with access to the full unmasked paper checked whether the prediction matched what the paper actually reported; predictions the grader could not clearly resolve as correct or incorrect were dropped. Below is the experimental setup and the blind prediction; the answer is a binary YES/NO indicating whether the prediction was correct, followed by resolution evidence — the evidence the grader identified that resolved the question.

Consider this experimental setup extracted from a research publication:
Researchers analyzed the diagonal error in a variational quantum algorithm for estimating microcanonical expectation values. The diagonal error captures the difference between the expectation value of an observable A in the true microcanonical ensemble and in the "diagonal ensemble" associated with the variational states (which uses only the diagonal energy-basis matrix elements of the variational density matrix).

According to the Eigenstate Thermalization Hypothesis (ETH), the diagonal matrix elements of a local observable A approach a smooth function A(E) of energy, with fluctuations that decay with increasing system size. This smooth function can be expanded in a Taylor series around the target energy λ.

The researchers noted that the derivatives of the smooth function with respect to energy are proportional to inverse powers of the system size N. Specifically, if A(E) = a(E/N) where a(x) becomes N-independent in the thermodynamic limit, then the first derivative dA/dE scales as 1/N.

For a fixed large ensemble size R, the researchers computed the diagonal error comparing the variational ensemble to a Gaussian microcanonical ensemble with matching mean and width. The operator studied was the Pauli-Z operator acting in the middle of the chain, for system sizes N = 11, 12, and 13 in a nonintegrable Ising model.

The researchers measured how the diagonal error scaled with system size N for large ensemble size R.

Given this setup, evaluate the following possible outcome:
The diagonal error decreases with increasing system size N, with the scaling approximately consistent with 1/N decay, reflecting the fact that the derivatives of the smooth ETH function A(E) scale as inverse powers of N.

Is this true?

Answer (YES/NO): NO